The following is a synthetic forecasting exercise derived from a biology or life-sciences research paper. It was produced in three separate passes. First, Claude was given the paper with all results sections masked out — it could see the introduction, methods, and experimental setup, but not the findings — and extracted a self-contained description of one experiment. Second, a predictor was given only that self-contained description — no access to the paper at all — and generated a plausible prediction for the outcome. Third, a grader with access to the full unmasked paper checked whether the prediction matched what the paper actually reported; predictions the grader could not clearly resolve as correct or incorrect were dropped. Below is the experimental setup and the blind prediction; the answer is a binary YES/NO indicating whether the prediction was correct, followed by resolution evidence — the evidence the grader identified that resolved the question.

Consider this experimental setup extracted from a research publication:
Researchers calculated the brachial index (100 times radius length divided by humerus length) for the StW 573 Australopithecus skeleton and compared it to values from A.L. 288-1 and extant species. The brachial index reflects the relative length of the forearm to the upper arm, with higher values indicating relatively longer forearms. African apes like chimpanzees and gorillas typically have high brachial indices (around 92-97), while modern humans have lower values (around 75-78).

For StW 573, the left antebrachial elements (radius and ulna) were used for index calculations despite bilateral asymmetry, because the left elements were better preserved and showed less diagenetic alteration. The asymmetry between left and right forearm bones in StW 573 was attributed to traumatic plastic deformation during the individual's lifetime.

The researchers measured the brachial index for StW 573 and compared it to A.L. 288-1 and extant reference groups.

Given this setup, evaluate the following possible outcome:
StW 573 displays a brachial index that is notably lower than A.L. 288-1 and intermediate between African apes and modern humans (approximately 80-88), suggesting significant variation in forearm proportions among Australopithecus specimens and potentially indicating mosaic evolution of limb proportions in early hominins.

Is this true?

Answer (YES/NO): NO